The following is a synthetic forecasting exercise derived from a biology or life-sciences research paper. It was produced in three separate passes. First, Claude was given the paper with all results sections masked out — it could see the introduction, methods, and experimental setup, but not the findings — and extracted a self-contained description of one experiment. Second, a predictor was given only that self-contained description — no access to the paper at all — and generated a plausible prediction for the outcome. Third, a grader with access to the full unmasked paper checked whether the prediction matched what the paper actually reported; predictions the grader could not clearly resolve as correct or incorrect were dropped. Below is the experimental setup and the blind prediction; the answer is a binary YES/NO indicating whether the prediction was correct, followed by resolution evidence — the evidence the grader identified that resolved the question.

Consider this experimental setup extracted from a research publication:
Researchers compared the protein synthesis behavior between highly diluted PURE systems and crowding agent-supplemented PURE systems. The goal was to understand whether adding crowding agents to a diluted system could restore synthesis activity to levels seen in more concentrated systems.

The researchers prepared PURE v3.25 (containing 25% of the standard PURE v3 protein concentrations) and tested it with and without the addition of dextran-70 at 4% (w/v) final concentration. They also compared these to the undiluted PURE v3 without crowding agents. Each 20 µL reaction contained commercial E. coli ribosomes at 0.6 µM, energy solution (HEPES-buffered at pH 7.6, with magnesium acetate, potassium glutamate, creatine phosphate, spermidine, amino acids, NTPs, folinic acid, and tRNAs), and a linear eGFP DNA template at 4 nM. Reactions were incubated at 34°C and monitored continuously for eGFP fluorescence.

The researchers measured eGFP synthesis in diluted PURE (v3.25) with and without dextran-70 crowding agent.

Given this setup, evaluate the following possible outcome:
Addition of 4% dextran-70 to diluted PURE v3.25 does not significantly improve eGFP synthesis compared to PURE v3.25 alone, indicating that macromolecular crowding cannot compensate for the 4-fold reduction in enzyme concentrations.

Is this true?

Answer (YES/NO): NO